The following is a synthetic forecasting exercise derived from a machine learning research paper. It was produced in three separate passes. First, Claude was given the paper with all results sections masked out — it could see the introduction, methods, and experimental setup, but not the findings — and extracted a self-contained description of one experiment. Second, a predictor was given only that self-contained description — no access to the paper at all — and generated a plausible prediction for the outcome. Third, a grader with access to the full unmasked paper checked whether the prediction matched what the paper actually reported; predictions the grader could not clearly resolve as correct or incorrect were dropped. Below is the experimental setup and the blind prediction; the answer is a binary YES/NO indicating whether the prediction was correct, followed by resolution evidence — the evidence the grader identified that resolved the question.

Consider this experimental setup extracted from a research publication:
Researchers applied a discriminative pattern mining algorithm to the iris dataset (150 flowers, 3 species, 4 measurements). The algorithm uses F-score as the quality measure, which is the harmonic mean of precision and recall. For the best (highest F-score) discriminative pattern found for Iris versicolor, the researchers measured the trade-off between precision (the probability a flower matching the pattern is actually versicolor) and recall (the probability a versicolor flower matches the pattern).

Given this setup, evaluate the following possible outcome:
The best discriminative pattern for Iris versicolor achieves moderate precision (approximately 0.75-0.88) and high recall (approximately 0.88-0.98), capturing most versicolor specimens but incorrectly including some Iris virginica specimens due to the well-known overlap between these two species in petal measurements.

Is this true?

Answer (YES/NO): NO